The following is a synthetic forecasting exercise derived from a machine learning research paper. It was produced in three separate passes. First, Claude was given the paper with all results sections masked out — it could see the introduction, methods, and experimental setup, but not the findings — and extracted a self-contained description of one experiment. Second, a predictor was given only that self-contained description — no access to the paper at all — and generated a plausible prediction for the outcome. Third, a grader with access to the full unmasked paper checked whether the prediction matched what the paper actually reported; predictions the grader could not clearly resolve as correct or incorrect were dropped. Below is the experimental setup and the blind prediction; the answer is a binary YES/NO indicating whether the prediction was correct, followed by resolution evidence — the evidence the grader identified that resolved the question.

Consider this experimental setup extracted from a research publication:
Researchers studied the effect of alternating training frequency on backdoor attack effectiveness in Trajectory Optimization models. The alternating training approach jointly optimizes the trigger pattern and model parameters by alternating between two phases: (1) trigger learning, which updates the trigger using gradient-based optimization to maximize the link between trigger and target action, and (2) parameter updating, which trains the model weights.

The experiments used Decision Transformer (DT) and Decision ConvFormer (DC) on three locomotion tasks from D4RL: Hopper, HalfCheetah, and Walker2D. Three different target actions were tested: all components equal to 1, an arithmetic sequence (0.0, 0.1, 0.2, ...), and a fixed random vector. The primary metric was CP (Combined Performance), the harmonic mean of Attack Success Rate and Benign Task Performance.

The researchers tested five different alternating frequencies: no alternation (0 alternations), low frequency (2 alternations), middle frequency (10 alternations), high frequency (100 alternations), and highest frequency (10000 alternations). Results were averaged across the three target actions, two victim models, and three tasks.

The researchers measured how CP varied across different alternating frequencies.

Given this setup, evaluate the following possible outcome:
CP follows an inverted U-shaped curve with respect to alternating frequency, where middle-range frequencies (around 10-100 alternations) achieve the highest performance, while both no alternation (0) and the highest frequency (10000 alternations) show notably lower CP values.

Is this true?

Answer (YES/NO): NO